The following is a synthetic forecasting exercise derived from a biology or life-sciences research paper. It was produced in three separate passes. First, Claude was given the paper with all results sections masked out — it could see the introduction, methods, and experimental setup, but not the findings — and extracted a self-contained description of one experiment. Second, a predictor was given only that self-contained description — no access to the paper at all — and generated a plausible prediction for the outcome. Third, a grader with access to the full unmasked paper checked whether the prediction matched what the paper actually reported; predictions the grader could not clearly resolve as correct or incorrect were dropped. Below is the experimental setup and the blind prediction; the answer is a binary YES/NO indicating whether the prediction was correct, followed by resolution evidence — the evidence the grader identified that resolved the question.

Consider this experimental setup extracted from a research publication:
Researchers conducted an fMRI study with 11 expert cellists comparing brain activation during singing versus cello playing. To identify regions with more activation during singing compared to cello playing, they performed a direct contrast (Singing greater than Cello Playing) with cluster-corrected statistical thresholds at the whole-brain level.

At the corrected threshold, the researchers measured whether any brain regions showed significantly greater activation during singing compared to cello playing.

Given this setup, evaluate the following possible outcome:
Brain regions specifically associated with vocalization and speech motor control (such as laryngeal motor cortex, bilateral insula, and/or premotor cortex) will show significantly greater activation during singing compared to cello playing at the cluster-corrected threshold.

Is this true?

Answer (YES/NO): NO